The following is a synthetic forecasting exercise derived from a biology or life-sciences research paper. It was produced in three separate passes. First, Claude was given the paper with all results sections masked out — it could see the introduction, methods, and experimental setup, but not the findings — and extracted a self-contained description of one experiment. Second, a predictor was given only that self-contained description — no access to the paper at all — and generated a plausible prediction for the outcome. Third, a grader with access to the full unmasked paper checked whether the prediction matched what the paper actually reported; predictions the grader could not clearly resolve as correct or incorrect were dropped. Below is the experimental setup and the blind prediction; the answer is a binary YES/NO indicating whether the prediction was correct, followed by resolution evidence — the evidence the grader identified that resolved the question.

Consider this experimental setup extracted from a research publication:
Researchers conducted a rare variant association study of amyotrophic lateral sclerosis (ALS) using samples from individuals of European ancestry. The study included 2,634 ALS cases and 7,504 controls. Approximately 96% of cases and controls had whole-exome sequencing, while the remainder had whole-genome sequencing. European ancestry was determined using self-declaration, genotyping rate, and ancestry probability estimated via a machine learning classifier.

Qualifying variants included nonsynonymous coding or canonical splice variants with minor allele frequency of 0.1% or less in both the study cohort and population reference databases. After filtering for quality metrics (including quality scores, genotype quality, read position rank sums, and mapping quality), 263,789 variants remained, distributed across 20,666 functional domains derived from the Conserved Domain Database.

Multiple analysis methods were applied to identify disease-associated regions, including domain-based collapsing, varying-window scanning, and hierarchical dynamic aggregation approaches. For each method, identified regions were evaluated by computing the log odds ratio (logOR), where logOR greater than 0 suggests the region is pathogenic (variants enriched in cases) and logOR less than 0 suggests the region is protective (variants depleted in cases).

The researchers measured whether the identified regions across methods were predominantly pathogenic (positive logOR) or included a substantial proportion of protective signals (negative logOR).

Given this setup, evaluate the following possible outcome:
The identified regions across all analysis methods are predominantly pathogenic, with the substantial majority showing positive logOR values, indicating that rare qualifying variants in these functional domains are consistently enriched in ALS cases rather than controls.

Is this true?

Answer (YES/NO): YES